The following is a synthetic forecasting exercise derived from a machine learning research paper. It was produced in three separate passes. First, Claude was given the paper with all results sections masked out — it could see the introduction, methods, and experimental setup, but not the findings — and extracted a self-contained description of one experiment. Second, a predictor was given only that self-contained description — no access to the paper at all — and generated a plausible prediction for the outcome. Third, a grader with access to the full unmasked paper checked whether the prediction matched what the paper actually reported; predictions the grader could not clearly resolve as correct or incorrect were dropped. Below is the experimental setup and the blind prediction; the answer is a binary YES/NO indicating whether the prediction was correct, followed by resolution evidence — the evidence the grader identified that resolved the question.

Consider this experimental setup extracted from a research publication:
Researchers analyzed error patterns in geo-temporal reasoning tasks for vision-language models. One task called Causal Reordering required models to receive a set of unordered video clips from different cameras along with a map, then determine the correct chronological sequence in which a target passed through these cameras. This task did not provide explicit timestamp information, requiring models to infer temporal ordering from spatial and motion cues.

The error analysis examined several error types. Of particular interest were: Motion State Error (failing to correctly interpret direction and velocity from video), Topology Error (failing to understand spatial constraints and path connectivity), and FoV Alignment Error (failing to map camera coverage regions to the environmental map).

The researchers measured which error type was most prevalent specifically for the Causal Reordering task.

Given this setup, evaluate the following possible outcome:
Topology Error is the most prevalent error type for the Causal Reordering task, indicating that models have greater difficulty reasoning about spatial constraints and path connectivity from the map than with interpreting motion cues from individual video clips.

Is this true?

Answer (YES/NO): NO